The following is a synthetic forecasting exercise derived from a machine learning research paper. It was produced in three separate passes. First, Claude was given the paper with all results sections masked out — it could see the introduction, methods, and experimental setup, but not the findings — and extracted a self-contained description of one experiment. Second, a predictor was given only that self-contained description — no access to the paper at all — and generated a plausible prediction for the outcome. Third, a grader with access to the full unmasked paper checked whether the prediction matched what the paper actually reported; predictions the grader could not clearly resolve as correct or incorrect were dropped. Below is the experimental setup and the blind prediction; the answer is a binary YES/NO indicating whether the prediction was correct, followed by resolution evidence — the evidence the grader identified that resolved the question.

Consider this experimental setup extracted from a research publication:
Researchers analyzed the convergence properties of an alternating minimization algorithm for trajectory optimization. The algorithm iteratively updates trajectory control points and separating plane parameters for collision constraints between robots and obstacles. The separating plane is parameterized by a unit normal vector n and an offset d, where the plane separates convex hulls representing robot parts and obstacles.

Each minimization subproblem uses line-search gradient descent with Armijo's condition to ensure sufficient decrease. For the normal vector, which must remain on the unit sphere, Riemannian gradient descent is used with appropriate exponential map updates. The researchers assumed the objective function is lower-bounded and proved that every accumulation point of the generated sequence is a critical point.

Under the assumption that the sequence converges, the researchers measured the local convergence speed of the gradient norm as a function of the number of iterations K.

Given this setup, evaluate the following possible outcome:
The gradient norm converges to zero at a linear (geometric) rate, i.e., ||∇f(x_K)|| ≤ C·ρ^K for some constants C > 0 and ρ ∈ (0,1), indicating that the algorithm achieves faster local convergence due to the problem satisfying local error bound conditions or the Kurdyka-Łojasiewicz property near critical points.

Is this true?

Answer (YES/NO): NO